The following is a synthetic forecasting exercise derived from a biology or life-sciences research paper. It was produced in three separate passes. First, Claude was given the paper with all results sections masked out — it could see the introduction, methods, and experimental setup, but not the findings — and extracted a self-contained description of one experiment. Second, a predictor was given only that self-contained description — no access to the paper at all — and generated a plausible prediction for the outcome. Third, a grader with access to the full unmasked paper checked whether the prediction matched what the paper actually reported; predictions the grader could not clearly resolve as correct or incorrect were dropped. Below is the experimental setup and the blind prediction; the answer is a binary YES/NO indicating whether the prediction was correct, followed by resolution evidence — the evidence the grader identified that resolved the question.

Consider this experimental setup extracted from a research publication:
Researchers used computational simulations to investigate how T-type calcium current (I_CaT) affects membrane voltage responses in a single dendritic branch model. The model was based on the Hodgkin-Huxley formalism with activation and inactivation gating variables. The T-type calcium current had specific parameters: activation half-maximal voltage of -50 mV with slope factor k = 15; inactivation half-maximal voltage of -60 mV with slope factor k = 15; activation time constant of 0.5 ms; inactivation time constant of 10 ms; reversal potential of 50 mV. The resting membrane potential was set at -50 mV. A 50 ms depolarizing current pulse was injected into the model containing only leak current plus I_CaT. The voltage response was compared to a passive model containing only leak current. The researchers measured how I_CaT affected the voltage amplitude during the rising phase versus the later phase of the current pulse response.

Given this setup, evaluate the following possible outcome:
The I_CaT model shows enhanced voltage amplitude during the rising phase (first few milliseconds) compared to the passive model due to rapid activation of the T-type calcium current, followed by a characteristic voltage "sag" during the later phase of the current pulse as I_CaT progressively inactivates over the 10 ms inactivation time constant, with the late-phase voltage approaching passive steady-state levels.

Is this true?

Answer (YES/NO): NO